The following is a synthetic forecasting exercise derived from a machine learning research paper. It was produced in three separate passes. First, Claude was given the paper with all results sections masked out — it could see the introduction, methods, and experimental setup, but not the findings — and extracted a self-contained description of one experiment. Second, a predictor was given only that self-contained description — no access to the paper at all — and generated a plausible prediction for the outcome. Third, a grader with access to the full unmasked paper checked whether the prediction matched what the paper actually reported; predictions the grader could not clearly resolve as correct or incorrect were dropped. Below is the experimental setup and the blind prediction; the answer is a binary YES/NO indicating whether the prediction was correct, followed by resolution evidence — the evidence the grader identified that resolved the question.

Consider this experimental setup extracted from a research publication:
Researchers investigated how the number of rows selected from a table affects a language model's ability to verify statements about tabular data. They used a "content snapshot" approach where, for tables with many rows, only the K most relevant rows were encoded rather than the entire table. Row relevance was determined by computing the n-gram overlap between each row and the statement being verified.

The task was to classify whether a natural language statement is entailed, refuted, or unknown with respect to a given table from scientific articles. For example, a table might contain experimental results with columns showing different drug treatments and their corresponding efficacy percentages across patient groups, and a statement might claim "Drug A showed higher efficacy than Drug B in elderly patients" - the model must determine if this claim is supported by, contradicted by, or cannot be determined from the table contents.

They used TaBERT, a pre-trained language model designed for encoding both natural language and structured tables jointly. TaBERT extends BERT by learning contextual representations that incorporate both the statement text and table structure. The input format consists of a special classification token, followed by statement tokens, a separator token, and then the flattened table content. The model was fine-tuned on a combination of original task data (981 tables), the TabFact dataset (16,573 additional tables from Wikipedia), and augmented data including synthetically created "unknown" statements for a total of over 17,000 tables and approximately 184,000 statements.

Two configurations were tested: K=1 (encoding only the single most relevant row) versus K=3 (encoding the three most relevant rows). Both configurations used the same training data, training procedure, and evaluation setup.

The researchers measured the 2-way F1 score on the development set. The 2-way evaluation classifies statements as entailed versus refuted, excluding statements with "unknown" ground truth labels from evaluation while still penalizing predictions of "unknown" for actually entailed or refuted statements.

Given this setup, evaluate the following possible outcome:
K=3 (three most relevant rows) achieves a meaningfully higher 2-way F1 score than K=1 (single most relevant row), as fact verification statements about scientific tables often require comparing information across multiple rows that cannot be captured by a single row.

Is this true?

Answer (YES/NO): YES